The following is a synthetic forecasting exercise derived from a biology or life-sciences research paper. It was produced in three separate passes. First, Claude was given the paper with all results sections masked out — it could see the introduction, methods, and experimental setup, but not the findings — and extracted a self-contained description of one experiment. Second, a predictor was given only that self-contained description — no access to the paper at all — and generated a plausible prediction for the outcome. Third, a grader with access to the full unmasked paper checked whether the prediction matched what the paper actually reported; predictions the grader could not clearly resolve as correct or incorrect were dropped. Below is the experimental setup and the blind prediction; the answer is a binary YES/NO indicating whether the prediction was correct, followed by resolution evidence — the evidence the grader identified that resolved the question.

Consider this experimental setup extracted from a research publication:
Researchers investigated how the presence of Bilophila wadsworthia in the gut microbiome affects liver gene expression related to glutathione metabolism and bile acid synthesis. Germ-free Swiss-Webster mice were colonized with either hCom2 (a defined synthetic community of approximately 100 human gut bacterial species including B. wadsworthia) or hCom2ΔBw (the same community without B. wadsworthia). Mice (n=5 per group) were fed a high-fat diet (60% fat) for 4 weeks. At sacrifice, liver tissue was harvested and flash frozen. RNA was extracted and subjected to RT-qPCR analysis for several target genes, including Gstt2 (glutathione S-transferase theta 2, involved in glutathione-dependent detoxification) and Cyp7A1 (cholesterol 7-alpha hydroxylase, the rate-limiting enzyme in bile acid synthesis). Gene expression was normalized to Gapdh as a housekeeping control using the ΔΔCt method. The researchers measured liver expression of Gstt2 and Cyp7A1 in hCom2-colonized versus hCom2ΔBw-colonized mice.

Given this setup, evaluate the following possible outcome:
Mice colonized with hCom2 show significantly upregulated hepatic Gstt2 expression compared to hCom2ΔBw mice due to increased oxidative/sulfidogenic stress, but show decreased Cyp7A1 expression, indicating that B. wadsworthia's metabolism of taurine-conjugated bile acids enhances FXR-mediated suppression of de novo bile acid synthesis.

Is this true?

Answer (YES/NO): NO